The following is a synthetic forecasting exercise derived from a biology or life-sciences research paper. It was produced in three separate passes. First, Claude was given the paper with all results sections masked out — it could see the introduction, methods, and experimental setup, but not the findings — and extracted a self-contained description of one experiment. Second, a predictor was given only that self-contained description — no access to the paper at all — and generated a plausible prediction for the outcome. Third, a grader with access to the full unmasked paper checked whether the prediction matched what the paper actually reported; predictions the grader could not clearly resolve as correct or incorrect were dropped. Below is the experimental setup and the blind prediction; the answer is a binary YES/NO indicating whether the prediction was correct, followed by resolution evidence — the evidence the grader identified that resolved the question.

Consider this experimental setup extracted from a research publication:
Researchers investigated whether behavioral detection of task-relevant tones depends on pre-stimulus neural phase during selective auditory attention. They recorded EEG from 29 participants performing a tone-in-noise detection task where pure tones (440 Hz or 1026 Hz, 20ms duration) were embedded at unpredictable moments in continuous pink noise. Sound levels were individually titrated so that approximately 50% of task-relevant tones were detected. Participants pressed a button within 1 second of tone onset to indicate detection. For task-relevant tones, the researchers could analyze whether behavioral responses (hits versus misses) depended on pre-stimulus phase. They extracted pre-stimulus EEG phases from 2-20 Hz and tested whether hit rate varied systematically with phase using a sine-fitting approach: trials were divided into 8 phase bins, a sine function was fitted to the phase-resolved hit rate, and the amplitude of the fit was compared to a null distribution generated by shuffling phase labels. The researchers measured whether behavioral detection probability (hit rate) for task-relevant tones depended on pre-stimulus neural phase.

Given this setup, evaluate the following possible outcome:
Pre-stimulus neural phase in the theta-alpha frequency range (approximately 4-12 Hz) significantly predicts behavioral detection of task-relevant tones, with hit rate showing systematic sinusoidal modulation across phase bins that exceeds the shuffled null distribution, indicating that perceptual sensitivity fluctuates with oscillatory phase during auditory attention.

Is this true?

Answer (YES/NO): NO